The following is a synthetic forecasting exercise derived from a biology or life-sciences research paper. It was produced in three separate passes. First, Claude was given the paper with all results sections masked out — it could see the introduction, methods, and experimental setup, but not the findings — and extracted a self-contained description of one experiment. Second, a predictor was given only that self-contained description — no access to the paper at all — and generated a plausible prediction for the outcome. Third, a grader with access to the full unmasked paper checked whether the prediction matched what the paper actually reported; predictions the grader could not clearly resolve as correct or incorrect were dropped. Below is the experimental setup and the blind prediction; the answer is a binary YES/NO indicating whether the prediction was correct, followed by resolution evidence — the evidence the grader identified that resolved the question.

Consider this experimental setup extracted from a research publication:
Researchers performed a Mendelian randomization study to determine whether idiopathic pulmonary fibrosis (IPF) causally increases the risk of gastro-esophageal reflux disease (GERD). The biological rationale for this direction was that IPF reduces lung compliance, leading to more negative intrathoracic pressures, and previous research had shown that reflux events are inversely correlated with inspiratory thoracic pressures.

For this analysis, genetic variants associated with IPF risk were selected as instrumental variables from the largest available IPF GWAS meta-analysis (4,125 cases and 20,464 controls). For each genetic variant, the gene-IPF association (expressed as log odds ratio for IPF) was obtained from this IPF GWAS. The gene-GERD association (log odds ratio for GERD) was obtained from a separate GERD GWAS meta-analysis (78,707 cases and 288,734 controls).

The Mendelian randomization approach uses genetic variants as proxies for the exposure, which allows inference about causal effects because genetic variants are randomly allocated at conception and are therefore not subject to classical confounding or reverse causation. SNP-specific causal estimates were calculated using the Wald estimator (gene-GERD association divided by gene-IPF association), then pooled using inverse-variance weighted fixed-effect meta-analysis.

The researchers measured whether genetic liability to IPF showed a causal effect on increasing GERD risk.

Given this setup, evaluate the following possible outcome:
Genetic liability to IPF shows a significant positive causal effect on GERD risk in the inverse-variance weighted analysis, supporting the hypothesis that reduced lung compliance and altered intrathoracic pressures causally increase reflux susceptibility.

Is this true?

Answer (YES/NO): NO